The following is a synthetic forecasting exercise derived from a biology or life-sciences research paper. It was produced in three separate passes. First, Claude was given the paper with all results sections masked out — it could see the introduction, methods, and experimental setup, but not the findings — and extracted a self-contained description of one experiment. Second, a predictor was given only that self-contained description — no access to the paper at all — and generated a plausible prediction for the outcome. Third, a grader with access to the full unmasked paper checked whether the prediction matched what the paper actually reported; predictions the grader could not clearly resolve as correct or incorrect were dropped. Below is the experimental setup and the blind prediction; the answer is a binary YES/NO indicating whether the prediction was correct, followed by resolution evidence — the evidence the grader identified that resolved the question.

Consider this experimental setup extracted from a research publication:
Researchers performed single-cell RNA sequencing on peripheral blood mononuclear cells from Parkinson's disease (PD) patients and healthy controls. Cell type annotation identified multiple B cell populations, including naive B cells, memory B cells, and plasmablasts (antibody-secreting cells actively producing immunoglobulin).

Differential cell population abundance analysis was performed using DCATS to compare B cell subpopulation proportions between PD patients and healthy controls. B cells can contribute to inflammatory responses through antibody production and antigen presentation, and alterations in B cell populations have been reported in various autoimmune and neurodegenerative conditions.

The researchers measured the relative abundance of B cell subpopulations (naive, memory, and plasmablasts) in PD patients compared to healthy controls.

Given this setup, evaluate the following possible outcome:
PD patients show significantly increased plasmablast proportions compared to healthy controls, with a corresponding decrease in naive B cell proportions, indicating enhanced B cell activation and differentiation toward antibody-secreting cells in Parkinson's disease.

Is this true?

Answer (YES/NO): NO